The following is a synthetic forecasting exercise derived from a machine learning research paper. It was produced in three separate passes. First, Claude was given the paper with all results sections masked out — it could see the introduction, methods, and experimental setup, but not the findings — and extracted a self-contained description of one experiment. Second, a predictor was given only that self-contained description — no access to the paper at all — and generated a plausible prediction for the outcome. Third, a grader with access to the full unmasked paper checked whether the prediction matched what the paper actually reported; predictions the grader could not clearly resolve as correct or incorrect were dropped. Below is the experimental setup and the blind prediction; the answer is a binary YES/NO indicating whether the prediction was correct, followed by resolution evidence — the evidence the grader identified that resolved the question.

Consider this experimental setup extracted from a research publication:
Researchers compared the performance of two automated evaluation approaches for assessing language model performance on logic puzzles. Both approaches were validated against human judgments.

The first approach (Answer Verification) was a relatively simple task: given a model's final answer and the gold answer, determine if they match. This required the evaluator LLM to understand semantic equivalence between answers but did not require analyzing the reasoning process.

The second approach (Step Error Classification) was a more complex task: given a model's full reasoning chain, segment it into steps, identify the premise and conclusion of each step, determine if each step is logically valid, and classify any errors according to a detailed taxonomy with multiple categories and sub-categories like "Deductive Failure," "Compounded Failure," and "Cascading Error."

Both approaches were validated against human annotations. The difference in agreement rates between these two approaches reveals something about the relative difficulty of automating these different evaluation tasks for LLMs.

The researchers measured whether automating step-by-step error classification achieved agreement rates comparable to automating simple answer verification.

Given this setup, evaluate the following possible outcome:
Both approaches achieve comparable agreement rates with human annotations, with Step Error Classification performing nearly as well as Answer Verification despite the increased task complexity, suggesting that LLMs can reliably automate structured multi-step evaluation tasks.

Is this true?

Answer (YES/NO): NO